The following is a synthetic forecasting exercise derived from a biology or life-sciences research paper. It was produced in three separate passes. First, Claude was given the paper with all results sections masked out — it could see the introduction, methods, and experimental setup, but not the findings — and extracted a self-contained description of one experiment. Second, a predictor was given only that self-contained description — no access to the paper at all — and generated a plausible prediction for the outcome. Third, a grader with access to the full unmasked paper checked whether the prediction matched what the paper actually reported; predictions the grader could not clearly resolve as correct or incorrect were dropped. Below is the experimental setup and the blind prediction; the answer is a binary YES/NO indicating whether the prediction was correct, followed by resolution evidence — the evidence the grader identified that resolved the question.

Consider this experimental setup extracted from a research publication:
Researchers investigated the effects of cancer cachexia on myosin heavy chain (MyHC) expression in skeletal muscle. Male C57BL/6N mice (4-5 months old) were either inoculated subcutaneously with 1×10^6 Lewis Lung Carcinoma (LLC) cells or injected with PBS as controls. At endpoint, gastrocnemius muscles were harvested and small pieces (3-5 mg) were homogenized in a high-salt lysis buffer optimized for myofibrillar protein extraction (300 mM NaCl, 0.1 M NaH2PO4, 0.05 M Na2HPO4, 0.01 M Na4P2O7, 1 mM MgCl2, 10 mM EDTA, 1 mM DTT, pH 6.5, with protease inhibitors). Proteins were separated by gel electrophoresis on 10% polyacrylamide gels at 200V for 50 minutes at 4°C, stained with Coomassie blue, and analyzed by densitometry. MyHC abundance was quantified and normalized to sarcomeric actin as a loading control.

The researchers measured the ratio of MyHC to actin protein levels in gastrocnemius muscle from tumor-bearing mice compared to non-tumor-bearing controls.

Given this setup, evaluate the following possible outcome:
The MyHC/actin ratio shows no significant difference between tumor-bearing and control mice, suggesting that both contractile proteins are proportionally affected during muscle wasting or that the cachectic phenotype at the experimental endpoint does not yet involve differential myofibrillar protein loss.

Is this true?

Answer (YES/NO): NO